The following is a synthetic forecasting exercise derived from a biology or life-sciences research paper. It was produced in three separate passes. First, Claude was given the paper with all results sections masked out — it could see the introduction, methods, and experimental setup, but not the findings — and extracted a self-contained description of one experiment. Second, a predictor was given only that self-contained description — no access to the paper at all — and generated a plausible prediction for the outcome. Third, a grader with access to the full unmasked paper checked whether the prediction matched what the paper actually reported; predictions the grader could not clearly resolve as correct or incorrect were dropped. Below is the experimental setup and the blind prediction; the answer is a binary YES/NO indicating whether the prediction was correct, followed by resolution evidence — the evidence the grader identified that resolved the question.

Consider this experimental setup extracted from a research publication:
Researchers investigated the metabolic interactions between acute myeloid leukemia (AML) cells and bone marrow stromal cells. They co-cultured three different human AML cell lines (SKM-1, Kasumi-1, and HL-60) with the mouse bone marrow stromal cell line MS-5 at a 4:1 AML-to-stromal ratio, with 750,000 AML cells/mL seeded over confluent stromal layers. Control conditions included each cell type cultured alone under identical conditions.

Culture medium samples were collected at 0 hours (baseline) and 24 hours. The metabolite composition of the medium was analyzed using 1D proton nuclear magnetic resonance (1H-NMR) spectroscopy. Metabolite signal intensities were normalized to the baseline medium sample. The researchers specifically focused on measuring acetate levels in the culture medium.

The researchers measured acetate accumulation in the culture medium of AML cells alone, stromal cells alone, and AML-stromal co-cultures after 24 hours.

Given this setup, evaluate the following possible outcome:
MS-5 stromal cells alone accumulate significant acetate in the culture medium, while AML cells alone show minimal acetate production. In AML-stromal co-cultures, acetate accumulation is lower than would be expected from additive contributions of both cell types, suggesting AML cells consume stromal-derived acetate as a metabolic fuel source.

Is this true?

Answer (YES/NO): NO